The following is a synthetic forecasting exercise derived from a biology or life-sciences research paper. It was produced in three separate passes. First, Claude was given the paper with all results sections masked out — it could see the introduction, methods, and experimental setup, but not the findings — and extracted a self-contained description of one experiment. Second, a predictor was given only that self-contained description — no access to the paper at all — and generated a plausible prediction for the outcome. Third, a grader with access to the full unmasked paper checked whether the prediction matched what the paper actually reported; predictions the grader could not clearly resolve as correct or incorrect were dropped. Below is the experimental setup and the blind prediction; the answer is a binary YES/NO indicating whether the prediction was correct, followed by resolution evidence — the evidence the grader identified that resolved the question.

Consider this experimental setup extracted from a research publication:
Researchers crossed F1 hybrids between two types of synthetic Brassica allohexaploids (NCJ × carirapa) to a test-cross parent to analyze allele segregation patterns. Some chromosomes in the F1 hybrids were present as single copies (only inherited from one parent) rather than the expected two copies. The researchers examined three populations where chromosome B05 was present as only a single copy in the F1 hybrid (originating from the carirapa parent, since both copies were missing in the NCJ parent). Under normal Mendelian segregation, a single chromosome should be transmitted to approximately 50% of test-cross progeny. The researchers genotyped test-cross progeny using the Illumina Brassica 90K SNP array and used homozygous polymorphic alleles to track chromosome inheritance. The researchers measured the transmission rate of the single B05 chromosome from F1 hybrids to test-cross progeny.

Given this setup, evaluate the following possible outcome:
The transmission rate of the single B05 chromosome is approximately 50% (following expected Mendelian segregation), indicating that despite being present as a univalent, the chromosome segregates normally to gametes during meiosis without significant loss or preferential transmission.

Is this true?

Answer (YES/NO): NO